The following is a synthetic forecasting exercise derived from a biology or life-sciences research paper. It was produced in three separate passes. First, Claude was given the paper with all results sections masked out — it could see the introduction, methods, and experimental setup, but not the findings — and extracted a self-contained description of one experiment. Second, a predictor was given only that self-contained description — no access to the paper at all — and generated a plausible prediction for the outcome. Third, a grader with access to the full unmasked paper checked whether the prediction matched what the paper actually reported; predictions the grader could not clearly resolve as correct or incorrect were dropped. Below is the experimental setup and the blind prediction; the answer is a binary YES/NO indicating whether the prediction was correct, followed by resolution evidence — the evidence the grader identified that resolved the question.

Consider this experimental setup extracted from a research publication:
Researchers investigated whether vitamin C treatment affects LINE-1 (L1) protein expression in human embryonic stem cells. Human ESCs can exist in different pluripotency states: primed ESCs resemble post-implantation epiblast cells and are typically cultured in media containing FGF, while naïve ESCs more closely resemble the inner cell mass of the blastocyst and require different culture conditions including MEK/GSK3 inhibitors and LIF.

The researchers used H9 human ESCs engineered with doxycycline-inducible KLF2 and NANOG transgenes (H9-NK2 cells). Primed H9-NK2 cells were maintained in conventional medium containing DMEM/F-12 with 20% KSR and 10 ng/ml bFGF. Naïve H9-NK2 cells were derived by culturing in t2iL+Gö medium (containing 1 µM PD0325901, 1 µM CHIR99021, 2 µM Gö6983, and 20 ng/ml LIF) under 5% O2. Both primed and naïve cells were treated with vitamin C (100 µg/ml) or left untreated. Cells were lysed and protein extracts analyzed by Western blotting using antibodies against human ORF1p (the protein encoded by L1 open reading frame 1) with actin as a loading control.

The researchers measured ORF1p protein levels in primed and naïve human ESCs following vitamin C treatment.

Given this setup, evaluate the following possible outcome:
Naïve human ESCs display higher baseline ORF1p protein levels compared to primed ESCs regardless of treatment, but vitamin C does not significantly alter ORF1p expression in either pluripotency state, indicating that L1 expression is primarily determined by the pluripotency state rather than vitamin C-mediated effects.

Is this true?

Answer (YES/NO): NO